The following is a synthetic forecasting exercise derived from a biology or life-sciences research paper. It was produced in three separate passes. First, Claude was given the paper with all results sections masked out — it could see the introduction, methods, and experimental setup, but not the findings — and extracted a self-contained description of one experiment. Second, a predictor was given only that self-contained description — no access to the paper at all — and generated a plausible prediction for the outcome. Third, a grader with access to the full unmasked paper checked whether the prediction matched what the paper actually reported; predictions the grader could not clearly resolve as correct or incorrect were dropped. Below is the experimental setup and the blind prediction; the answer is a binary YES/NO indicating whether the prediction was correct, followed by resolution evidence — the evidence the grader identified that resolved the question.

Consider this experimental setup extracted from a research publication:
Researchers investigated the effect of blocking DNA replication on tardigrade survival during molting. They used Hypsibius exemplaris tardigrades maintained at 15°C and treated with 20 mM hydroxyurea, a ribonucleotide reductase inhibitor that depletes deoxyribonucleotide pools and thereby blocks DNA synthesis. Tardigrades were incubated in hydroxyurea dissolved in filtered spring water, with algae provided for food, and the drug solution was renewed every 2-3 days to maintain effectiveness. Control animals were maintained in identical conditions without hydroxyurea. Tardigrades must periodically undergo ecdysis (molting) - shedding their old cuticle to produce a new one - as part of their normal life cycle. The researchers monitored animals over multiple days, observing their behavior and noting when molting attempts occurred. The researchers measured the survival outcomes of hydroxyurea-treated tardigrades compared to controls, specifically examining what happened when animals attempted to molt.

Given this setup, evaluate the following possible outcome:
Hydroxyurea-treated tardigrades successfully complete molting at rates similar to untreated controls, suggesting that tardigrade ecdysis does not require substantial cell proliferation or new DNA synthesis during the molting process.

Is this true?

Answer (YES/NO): NO